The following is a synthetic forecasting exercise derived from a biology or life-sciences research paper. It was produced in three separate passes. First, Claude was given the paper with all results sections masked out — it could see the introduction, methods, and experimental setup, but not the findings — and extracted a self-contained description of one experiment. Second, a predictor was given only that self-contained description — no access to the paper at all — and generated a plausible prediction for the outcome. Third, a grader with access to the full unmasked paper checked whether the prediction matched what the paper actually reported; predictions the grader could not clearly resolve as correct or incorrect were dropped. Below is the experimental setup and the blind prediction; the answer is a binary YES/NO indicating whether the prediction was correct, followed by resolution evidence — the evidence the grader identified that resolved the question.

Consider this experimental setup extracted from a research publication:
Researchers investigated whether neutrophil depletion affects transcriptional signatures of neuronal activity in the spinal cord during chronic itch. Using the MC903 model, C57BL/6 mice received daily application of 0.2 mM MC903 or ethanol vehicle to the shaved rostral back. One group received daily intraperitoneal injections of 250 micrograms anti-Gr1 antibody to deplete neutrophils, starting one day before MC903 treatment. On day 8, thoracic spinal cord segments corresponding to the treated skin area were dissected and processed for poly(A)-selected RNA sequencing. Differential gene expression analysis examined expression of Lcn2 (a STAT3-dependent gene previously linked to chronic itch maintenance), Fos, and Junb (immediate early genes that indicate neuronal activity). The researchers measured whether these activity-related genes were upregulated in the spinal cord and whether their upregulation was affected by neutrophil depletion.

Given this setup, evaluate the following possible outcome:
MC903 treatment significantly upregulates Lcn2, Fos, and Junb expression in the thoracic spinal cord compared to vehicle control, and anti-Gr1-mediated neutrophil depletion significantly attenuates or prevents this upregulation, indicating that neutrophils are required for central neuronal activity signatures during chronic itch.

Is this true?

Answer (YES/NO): YES